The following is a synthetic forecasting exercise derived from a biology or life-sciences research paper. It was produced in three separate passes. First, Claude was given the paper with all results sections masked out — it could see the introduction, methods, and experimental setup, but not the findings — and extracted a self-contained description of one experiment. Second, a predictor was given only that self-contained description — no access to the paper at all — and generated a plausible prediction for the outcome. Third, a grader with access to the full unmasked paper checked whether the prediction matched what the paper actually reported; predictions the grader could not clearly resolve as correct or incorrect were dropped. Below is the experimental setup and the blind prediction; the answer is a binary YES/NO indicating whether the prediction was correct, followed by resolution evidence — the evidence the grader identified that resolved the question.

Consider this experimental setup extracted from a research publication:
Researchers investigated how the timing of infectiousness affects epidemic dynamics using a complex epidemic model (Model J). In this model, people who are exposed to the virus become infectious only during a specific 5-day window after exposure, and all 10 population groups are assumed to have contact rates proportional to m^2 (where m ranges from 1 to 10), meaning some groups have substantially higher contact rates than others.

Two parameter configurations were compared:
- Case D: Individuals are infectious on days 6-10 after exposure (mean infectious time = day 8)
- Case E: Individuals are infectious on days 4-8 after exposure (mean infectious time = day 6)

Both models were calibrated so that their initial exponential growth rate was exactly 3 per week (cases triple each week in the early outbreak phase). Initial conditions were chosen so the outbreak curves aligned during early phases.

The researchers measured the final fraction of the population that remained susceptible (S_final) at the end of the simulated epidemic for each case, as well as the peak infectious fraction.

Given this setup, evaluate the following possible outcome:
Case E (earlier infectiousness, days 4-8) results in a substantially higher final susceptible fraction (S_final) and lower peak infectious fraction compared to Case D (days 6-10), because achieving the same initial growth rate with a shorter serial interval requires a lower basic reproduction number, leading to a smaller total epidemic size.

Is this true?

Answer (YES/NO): YES